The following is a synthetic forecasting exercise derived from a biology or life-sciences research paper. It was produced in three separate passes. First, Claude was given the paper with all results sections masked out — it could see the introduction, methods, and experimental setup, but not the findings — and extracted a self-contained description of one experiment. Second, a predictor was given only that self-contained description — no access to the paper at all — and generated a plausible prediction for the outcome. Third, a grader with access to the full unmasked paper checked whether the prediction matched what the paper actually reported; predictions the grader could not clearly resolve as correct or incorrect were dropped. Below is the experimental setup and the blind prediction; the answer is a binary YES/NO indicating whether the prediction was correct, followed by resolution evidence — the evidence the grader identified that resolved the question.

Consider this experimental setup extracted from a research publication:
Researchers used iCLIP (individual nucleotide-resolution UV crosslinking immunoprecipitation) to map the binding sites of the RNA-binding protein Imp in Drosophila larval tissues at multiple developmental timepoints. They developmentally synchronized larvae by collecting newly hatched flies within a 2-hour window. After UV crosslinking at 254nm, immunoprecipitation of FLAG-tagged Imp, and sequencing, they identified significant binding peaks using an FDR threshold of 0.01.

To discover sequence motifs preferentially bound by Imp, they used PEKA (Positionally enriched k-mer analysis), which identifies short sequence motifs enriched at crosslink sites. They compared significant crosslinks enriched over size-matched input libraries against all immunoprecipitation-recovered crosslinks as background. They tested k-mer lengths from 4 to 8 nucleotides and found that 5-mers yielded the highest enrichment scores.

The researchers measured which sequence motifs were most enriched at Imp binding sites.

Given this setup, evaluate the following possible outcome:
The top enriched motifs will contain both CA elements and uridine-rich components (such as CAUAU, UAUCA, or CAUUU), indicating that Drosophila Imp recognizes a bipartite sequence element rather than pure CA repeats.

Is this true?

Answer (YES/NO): NO